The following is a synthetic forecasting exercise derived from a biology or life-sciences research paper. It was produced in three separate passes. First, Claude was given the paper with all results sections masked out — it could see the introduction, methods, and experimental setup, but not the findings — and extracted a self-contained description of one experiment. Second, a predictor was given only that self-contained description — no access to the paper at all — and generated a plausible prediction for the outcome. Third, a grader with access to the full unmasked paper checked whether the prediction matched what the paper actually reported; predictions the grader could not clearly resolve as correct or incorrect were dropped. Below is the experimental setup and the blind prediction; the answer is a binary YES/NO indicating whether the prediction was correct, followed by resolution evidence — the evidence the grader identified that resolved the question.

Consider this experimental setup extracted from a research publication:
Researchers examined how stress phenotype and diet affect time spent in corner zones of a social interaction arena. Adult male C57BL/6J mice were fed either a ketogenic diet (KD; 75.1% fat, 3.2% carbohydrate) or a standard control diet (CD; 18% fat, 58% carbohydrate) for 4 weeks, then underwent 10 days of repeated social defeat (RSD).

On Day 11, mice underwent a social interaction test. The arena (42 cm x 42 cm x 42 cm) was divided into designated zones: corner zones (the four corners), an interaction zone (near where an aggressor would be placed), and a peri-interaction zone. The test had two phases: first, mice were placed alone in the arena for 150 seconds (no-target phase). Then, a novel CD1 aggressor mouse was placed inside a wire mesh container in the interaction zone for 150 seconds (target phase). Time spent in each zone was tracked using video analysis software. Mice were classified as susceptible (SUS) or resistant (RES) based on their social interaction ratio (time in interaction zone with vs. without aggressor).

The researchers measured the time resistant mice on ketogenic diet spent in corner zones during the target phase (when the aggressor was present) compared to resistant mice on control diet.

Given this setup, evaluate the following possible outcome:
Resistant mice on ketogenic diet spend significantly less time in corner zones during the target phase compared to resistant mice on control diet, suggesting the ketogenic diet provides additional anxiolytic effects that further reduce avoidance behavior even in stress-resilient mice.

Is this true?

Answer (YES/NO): YES